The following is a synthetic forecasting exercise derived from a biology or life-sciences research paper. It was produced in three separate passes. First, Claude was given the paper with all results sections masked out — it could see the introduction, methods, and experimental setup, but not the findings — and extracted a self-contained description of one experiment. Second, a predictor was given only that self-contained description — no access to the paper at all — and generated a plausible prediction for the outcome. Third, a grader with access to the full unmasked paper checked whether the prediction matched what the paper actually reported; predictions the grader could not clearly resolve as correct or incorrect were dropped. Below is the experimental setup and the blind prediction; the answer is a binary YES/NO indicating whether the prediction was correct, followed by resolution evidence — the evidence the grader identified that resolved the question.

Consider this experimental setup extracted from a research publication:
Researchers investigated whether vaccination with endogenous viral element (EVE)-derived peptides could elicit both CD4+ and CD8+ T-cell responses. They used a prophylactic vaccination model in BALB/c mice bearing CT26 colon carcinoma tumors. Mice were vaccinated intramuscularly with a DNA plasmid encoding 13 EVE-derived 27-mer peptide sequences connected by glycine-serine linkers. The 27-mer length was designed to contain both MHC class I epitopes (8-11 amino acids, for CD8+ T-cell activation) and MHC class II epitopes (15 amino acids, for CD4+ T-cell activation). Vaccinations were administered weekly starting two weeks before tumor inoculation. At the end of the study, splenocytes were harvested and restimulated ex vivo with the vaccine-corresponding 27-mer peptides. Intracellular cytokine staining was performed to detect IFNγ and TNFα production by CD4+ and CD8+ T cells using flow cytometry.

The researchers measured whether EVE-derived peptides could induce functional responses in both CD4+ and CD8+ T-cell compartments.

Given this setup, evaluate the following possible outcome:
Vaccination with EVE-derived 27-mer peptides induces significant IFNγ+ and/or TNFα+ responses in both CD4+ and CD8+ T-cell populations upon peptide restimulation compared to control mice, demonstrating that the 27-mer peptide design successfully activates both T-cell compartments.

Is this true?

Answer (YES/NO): YES